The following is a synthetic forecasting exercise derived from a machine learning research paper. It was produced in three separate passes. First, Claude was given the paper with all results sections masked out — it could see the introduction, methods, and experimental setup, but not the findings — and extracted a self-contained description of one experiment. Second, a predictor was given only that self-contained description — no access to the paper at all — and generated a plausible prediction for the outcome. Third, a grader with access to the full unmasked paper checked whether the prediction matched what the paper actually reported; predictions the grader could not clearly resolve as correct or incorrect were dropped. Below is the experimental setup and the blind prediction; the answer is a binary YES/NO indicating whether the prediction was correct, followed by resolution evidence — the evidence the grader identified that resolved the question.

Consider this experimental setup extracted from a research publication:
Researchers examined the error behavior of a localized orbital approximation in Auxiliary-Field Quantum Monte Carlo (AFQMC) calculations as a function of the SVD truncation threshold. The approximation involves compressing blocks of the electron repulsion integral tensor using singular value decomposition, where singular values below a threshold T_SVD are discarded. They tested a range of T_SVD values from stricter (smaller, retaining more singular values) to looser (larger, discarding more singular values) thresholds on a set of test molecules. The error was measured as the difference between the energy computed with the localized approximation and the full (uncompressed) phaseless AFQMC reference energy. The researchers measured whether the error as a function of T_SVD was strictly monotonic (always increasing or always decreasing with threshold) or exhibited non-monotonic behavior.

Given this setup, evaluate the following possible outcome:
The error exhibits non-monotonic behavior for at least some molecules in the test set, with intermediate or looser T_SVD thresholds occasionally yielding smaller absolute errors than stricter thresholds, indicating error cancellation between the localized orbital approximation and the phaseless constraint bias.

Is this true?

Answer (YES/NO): NO